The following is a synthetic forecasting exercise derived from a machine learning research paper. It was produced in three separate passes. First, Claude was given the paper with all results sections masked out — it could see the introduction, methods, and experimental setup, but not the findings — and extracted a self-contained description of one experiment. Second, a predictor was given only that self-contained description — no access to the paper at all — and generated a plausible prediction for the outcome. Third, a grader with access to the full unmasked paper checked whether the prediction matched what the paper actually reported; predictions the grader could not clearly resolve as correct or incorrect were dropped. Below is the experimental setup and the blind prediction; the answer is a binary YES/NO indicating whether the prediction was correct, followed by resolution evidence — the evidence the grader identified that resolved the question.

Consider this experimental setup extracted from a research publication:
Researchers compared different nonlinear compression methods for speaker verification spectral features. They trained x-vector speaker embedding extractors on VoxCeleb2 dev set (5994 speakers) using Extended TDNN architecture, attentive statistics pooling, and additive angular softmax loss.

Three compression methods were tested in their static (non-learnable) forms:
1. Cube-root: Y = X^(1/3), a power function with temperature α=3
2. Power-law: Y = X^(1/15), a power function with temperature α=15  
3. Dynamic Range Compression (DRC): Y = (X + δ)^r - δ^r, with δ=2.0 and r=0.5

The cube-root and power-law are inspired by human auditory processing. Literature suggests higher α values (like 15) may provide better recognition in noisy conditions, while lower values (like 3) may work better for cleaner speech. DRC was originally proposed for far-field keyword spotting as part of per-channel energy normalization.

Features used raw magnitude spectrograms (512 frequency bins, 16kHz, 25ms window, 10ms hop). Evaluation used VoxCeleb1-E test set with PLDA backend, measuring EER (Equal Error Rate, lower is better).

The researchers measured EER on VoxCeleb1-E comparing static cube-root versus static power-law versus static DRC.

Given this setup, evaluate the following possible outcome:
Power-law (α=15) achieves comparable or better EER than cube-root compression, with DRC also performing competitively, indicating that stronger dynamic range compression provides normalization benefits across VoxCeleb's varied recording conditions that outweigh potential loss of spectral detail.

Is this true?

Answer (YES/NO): NO